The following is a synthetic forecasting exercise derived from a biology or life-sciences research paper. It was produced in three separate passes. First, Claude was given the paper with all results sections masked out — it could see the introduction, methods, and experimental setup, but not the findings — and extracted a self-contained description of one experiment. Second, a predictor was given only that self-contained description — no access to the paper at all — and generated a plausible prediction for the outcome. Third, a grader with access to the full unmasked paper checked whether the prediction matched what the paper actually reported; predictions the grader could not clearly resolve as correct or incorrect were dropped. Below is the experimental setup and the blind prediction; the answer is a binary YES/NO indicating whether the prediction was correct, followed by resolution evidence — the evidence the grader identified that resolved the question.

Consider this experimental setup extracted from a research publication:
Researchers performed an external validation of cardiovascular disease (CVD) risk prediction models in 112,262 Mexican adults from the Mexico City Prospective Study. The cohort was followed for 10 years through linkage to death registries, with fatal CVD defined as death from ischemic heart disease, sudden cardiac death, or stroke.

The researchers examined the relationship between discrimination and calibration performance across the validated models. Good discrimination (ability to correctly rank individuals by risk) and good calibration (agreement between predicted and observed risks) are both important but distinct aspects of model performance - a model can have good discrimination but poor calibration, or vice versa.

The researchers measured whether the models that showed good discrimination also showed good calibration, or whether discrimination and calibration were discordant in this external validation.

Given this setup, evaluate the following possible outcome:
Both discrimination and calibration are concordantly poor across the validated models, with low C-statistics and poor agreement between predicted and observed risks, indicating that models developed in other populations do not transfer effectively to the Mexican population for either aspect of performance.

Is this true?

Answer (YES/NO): NO